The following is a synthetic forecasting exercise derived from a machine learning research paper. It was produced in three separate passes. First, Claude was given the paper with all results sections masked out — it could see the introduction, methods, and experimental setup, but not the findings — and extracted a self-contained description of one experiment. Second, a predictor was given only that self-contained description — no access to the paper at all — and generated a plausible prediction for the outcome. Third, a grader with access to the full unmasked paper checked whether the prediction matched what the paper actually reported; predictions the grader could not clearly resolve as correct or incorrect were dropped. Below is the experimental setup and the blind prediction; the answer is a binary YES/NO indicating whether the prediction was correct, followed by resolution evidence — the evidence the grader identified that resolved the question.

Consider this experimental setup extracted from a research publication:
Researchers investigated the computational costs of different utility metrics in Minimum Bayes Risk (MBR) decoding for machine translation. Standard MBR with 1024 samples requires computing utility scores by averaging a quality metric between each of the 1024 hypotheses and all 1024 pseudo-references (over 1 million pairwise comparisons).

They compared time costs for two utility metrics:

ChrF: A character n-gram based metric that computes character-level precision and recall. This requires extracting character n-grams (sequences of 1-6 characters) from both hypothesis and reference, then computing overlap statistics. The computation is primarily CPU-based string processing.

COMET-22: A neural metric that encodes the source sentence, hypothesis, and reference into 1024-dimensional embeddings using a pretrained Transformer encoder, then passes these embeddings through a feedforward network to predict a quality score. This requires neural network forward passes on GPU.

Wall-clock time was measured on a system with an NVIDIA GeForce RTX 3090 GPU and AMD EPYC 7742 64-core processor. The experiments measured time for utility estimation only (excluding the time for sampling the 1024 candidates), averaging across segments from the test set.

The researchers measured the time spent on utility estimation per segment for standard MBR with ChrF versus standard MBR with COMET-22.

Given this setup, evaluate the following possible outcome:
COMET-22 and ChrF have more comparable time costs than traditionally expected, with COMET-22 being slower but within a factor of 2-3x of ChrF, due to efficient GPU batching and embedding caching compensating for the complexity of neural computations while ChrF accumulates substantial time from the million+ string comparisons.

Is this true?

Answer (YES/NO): YES